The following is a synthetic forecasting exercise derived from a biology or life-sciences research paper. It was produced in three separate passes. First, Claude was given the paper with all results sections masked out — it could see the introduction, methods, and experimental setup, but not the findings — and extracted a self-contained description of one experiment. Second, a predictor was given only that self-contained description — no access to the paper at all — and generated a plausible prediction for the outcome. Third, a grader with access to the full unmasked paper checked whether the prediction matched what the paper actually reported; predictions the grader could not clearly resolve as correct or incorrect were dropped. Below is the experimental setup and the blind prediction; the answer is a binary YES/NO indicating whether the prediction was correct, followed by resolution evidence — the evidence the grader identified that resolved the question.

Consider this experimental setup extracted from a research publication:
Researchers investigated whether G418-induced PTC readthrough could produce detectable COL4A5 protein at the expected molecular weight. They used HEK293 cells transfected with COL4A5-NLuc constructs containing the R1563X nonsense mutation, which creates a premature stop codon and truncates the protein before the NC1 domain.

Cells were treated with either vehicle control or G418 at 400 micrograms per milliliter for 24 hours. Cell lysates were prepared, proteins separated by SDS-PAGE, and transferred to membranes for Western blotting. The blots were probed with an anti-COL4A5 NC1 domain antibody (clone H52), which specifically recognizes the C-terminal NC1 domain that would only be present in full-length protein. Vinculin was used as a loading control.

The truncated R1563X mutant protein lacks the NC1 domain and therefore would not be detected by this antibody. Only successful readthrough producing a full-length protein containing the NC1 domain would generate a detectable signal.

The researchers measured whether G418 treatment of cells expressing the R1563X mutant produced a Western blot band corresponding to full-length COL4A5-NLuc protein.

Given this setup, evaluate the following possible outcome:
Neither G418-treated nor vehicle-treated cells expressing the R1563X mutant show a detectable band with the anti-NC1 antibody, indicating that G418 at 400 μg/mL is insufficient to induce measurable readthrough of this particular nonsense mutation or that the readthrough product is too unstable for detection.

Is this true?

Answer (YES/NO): NO